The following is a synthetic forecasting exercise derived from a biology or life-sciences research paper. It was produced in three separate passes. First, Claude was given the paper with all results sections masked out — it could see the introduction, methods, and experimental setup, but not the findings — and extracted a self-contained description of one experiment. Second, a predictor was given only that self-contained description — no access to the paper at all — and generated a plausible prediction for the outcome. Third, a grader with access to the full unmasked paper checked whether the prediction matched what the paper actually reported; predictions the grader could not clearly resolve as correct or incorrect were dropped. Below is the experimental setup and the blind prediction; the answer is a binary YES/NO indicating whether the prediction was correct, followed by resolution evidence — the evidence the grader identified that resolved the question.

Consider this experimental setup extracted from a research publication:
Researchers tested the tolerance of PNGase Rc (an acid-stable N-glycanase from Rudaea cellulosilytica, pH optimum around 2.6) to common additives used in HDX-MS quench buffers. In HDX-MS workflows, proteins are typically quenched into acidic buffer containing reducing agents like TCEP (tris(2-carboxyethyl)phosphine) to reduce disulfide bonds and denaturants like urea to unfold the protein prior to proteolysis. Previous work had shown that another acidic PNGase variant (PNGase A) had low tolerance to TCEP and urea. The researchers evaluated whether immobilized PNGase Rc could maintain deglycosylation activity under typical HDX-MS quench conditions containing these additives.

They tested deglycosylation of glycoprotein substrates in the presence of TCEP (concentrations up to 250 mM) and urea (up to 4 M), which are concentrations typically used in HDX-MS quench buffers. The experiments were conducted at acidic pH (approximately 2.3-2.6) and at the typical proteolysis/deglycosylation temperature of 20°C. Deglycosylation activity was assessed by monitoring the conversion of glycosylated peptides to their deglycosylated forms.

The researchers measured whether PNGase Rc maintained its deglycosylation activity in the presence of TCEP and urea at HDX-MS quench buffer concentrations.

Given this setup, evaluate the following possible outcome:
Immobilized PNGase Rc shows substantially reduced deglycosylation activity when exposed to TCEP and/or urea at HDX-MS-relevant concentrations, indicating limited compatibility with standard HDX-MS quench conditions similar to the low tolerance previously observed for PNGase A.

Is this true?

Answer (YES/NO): NO